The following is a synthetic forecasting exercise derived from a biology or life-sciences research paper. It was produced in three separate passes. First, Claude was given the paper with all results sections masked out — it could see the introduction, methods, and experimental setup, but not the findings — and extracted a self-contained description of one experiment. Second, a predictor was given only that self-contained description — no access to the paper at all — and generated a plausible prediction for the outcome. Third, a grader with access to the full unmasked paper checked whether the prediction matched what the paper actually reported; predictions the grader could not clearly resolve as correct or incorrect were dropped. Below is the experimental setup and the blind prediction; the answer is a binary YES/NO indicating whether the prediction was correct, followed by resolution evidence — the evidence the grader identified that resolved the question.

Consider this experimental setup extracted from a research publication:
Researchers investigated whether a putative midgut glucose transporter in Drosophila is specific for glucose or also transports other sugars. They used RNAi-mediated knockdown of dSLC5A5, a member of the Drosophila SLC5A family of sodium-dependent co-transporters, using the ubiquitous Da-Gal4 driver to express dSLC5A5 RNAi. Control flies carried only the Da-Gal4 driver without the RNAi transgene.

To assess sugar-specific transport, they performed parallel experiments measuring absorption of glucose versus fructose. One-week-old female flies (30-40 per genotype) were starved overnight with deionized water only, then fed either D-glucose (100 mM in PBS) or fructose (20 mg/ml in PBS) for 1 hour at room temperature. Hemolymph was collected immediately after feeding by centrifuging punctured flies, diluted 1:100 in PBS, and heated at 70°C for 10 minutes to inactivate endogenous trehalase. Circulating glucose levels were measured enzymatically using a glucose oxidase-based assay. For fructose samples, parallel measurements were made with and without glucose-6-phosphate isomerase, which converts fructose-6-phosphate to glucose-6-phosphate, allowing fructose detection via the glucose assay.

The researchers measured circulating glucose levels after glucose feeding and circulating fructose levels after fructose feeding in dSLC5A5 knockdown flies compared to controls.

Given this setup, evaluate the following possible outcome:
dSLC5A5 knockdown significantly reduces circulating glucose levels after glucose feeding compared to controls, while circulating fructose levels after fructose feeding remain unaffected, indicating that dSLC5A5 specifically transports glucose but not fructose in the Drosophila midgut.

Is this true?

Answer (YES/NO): YES